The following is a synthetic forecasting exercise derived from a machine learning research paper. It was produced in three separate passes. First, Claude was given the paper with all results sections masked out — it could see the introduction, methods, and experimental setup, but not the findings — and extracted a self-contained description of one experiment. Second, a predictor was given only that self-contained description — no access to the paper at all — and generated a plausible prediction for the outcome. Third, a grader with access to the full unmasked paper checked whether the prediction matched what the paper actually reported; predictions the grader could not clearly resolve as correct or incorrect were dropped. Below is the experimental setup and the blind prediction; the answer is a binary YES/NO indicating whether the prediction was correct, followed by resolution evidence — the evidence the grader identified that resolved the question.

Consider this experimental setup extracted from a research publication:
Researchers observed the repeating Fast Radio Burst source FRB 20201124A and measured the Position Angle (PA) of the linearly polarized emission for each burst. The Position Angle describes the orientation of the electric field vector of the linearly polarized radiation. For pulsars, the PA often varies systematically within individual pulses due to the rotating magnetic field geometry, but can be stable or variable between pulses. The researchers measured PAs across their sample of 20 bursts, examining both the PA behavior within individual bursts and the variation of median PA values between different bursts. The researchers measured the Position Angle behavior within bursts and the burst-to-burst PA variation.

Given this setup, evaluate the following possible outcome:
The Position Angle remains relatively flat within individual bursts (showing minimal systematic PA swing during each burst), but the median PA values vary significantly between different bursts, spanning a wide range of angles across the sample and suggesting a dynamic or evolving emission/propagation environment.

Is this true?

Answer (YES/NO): NO